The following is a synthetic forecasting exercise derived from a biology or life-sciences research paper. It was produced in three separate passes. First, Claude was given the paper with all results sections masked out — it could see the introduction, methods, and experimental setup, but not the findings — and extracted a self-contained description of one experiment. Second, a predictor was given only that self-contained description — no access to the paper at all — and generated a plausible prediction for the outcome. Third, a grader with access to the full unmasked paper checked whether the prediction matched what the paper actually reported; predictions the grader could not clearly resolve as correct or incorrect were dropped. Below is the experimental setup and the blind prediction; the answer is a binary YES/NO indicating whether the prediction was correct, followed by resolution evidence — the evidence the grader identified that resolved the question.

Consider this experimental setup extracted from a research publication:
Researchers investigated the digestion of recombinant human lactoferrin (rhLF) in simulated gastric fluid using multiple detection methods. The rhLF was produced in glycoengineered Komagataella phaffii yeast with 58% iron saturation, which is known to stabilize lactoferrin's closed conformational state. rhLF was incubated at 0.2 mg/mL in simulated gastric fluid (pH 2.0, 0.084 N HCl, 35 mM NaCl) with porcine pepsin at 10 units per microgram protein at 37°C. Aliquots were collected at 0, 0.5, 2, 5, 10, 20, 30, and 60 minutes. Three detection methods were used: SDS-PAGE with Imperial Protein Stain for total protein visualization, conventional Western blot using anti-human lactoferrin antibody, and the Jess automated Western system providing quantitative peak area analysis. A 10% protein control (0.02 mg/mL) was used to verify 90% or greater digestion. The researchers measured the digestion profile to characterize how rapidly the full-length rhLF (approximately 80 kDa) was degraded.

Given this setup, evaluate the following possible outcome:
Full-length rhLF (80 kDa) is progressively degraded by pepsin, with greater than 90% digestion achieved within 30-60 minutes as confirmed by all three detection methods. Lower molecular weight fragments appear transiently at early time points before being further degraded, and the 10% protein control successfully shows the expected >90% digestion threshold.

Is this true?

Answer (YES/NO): NO